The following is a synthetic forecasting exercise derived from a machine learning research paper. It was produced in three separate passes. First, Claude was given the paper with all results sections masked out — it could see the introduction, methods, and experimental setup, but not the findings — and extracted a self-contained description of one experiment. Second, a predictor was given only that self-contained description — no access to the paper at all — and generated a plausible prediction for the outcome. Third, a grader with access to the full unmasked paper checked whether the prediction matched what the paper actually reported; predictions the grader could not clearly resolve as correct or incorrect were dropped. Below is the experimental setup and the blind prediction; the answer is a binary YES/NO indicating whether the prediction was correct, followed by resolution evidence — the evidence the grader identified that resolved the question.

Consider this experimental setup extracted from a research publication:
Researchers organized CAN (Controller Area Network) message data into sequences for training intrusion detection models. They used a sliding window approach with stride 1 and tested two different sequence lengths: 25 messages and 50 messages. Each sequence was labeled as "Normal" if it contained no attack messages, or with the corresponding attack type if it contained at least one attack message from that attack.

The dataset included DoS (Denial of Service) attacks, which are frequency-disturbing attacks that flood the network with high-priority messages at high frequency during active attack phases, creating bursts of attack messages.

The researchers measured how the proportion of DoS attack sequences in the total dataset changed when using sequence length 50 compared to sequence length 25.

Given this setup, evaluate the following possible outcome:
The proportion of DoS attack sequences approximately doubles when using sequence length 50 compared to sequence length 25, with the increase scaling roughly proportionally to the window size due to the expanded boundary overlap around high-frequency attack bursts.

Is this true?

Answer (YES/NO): NO